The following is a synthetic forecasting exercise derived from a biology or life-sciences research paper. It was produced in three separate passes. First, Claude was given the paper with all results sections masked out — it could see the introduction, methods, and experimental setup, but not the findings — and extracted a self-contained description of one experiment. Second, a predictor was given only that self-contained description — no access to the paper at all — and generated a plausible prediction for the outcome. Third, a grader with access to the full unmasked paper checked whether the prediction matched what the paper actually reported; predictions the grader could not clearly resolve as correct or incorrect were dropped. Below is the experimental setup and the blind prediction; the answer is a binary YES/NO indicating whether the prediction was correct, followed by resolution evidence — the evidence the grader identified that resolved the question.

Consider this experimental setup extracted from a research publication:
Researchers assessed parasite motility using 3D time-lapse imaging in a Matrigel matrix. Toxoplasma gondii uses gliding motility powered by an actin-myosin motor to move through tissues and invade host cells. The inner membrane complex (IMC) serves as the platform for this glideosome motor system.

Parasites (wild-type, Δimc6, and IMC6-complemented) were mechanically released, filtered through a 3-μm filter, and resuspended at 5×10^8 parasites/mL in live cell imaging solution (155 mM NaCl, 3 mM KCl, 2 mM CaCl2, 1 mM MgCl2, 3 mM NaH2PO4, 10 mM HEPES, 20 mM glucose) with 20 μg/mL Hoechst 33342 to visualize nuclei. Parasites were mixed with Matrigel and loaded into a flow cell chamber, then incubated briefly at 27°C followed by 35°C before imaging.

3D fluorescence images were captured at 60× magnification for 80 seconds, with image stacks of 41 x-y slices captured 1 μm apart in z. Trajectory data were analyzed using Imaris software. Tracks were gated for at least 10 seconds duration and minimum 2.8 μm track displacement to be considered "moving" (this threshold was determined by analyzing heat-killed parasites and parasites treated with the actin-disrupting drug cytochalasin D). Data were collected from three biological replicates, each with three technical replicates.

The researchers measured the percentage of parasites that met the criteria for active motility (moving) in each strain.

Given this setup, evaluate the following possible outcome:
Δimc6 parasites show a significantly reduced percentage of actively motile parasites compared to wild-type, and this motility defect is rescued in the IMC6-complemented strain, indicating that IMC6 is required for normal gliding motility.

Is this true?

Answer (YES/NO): NO